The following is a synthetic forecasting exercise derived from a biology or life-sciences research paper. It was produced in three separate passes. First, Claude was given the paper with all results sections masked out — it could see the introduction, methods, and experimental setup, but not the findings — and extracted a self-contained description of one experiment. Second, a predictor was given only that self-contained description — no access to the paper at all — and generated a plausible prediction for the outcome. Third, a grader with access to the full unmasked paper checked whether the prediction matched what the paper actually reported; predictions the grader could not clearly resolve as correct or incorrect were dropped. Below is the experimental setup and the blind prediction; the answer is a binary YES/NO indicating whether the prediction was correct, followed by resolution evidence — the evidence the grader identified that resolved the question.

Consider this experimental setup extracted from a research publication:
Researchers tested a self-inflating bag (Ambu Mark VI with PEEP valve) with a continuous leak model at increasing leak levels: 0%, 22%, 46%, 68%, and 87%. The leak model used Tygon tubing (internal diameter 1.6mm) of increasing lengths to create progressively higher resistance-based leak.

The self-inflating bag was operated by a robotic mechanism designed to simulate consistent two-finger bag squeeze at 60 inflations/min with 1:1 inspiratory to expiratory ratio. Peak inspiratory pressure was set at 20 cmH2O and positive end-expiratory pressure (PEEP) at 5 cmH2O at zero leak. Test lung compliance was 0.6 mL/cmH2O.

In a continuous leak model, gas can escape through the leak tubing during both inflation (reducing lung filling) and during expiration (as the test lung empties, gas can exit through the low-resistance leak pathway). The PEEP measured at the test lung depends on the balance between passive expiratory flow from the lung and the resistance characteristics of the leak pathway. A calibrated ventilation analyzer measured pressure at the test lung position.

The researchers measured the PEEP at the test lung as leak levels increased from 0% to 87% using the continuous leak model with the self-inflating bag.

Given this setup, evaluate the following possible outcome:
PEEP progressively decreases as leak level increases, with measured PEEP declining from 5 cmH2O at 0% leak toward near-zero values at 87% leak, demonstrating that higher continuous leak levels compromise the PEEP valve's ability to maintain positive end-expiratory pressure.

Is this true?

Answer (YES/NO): NO